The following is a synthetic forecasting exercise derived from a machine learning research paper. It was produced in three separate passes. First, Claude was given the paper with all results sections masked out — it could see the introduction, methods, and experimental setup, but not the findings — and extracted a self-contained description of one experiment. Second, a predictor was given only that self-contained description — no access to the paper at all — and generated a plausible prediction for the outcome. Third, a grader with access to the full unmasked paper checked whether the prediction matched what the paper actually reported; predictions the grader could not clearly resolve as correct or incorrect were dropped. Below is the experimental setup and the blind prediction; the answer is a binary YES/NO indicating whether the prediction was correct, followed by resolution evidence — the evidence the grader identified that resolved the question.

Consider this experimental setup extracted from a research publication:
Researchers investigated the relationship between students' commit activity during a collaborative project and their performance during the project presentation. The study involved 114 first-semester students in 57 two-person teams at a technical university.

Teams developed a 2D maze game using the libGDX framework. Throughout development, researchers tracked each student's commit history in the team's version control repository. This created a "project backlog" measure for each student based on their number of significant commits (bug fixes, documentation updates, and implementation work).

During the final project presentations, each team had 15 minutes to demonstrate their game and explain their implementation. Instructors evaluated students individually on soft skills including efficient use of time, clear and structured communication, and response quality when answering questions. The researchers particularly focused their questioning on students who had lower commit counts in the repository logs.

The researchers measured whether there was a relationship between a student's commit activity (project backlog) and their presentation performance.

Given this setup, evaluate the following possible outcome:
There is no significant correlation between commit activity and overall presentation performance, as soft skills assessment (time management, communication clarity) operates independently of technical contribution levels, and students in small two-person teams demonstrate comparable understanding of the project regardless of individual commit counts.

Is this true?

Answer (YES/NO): NO